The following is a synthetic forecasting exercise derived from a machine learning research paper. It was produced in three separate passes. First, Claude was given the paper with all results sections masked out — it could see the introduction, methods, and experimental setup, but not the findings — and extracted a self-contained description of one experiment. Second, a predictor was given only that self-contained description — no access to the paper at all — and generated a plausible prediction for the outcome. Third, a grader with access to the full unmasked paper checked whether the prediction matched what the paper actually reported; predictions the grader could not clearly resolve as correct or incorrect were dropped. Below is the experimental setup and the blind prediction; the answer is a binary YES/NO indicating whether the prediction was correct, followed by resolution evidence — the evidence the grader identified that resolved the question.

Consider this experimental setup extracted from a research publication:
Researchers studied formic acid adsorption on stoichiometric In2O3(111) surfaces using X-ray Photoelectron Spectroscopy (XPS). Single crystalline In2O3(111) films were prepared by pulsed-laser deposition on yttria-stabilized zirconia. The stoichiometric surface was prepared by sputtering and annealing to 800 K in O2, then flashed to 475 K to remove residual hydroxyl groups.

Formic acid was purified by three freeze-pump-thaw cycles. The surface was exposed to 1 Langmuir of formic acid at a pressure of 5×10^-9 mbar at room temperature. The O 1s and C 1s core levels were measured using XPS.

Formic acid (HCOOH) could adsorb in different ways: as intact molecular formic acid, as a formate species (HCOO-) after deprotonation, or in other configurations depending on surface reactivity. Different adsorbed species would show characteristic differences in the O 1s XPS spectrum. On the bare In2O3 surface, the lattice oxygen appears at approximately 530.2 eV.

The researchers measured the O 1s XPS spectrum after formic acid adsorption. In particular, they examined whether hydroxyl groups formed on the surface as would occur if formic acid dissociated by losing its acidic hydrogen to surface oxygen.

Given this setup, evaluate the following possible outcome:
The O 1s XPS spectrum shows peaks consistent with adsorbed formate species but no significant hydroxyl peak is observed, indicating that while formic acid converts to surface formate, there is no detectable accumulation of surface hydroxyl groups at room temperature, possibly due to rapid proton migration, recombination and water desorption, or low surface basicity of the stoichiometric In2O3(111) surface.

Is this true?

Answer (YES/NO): NO